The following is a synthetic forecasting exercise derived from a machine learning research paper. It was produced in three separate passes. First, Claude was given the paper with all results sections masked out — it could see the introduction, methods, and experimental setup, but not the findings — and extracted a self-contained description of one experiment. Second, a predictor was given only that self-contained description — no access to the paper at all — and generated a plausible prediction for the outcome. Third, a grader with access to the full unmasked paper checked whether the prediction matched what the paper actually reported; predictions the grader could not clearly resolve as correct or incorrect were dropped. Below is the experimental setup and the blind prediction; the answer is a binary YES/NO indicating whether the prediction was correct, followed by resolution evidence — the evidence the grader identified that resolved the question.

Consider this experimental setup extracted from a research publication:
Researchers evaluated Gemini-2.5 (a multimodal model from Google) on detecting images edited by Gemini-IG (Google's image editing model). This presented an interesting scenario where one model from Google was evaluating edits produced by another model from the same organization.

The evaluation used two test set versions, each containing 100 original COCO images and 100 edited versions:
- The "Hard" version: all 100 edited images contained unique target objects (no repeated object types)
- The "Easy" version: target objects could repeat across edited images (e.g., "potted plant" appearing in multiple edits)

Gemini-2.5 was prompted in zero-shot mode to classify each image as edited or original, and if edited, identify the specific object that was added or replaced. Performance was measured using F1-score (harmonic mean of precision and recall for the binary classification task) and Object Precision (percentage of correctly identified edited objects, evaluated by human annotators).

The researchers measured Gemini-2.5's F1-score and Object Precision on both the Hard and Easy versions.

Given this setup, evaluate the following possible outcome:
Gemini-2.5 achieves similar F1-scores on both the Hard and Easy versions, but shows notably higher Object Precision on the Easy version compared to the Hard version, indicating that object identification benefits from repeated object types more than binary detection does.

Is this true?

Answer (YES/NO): NO